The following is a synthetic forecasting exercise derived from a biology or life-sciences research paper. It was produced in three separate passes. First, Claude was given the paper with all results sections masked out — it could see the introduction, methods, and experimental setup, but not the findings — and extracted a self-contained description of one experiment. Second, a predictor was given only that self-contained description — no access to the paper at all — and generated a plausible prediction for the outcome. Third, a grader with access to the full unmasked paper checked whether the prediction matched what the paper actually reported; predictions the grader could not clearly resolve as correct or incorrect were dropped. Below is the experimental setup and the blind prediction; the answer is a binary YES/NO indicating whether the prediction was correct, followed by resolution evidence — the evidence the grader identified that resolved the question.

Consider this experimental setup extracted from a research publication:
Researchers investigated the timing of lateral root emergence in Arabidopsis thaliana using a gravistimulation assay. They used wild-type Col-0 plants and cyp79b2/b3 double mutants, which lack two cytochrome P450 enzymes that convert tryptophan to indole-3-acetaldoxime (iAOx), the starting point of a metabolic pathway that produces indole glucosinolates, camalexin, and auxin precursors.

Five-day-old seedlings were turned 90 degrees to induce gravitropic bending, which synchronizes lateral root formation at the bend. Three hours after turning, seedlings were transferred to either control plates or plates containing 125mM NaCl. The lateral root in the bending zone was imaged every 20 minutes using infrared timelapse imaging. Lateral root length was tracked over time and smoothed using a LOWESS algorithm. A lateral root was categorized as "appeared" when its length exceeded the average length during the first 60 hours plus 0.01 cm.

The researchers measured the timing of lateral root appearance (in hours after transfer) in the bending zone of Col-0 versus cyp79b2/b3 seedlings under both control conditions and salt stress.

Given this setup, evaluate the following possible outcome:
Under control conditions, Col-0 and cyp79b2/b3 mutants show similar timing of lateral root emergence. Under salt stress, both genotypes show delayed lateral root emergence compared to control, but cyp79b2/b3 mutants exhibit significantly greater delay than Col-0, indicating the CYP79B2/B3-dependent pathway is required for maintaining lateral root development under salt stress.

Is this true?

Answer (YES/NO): NO